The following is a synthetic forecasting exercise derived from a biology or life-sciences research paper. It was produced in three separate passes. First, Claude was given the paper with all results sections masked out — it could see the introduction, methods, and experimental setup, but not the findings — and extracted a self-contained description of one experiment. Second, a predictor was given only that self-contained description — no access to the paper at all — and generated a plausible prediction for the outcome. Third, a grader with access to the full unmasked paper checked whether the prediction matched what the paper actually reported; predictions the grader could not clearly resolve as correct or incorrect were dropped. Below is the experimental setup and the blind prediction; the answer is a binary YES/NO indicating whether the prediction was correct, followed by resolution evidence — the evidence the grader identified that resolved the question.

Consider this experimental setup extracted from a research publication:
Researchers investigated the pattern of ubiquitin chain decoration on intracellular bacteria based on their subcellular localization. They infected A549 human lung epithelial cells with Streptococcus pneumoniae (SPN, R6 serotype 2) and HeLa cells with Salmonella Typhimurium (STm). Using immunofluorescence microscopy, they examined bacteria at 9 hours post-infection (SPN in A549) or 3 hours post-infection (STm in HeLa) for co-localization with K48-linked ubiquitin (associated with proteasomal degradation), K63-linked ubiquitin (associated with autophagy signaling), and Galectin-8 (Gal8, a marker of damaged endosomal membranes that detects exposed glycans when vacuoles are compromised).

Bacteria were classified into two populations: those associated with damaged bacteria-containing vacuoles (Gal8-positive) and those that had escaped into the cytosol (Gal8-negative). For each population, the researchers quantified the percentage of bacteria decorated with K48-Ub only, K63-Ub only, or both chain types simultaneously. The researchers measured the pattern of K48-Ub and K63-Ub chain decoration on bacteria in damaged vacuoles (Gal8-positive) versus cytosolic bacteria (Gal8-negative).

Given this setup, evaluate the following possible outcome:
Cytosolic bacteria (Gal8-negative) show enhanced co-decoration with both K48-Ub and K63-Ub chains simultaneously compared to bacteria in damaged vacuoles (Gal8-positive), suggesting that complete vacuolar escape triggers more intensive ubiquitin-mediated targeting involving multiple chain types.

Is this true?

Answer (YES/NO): NO